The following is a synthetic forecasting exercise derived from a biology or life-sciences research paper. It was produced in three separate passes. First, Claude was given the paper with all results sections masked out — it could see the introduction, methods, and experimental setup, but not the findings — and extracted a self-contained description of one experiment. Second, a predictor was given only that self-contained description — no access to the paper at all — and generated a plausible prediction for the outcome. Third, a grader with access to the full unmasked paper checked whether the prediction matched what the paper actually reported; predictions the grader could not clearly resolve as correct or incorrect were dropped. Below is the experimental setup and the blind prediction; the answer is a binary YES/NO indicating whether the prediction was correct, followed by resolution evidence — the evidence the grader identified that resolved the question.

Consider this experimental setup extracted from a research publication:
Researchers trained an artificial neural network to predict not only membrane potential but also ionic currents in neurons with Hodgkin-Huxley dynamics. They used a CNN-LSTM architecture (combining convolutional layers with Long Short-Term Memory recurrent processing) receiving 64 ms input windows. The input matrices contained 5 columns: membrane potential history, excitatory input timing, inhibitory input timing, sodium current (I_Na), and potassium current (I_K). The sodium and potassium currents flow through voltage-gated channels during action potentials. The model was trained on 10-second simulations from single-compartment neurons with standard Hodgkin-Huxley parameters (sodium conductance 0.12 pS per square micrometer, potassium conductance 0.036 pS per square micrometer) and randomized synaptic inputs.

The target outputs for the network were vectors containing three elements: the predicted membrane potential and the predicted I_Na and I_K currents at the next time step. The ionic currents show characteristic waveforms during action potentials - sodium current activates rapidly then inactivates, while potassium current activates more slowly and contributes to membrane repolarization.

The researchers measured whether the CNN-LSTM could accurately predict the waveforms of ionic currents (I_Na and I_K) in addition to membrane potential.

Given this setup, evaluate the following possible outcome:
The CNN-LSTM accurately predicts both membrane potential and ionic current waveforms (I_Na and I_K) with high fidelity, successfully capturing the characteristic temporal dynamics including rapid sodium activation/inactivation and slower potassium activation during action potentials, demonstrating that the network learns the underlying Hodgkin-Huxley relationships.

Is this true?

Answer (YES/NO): YES